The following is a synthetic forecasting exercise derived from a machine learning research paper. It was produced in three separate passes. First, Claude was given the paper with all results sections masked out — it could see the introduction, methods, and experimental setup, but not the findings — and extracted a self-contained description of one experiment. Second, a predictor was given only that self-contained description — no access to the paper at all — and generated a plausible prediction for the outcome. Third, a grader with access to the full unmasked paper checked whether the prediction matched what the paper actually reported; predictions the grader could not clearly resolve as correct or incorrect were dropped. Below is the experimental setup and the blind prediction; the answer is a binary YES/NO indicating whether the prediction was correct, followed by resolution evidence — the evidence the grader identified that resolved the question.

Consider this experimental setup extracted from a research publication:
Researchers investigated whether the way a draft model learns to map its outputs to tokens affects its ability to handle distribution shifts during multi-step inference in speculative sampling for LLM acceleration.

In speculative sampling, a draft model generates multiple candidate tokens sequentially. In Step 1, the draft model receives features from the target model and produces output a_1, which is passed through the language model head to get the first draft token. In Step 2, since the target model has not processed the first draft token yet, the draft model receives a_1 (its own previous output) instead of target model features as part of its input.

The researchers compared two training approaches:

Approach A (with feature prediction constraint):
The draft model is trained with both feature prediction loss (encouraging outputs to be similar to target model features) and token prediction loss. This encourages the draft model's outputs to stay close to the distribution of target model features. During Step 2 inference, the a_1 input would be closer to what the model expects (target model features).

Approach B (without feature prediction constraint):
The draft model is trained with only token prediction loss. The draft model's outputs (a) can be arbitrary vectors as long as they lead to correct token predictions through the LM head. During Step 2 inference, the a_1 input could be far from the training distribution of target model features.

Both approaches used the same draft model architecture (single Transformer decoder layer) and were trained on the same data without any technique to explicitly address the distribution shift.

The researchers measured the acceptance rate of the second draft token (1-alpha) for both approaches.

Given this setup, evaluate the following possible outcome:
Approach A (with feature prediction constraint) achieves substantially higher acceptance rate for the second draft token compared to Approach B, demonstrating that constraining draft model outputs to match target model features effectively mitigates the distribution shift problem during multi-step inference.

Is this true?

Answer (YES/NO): YES